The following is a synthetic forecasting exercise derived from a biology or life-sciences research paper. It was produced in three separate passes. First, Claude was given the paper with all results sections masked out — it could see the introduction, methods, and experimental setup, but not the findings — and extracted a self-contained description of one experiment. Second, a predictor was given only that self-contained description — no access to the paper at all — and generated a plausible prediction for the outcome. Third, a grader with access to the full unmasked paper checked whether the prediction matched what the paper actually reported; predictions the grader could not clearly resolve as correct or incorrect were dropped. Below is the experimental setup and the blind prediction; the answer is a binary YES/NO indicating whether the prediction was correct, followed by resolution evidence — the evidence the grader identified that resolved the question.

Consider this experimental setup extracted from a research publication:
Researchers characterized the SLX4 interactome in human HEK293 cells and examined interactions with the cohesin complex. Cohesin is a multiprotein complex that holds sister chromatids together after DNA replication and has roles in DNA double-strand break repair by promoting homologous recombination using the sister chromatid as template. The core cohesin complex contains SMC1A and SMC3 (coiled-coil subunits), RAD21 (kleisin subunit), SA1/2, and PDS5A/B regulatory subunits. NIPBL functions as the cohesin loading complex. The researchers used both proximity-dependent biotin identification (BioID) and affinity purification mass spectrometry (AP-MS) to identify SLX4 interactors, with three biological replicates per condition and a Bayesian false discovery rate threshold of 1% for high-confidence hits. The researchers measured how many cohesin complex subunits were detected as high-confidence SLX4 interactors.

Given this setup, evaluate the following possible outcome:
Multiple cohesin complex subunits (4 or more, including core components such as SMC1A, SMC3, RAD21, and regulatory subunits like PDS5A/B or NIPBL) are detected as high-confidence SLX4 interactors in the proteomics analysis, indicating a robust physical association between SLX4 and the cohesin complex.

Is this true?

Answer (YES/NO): YES